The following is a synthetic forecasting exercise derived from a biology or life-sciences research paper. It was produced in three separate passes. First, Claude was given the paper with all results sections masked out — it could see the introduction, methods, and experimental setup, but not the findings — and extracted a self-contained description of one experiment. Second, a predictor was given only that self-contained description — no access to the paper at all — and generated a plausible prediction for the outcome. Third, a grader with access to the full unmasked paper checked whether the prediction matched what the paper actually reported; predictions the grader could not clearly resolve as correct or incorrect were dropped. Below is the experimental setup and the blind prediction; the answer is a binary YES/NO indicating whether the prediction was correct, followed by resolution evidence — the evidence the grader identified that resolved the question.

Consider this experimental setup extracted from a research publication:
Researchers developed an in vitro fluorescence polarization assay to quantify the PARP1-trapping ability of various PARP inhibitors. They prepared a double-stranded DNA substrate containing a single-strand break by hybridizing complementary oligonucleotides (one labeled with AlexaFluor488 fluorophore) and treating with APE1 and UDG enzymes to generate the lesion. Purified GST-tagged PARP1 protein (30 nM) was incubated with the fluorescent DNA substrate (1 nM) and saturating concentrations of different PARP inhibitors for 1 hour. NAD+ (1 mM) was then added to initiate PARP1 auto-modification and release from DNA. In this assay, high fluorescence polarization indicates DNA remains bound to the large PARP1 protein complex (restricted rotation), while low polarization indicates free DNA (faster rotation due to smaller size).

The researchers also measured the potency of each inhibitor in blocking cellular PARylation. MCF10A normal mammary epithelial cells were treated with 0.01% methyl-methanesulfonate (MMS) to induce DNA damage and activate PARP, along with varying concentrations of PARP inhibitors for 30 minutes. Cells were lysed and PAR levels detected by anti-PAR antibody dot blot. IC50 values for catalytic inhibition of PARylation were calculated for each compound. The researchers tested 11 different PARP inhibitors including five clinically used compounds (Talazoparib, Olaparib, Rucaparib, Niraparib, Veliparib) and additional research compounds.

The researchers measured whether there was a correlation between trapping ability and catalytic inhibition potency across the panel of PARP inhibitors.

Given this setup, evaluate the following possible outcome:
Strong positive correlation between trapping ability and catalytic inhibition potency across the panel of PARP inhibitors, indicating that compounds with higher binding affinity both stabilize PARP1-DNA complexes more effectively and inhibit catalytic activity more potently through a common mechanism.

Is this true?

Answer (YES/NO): NO